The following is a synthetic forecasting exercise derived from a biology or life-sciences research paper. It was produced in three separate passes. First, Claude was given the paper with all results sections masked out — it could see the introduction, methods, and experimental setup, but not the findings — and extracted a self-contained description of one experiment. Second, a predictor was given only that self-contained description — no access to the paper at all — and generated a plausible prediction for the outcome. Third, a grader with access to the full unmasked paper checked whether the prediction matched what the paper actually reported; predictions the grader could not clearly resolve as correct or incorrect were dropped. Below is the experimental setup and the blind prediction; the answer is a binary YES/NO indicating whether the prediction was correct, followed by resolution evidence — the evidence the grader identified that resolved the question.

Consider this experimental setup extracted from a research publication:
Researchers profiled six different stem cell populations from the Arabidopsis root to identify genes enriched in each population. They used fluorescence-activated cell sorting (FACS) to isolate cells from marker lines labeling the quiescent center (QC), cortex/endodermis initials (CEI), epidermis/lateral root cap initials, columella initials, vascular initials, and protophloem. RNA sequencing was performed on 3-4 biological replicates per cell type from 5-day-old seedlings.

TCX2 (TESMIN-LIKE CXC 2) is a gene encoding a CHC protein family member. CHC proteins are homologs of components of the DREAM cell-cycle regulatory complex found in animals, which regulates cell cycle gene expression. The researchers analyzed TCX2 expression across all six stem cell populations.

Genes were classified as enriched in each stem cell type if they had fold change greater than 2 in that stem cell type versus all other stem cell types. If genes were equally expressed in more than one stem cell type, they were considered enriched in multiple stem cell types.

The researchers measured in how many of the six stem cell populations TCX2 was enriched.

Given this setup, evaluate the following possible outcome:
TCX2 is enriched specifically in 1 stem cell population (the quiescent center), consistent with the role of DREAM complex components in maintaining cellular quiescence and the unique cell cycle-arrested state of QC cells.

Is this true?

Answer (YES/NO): NO